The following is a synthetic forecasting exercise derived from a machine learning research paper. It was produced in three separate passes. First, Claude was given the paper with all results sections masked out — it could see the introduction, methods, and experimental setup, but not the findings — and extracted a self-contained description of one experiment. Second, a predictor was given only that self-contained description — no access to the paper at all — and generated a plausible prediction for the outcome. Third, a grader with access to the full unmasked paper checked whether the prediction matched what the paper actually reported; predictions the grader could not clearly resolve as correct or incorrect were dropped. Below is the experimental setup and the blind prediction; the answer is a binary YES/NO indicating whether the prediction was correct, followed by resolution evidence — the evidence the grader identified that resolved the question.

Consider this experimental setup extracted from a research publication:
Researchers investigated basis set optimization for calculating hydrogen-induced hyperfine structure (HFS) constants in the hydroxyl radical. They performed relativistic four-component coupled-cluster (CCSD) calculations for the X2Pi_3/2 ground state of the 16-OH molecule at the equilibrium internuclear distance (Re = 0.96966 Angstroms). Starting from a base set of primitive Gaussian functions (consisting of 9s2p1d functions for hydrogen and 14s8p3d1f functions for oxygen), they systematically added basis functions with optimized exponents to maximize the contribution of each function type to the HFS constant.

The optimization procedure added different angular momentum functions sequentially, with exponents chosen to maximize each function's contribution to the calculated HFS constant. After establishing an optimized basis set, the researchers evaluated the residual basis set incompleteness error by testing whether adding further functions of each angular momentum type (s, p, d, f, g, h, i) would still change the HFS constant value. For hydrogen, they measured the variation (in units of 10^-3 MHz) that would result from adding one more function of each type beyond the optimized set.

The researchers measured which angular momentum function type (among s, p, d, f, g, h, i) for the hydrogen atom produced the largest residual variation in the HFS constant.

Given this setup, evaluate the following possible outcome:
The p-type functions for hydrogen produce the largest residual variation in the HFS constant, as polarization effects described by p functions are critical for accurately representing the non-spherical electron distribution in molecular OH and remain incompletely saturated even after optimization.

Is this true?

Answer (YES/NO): NO